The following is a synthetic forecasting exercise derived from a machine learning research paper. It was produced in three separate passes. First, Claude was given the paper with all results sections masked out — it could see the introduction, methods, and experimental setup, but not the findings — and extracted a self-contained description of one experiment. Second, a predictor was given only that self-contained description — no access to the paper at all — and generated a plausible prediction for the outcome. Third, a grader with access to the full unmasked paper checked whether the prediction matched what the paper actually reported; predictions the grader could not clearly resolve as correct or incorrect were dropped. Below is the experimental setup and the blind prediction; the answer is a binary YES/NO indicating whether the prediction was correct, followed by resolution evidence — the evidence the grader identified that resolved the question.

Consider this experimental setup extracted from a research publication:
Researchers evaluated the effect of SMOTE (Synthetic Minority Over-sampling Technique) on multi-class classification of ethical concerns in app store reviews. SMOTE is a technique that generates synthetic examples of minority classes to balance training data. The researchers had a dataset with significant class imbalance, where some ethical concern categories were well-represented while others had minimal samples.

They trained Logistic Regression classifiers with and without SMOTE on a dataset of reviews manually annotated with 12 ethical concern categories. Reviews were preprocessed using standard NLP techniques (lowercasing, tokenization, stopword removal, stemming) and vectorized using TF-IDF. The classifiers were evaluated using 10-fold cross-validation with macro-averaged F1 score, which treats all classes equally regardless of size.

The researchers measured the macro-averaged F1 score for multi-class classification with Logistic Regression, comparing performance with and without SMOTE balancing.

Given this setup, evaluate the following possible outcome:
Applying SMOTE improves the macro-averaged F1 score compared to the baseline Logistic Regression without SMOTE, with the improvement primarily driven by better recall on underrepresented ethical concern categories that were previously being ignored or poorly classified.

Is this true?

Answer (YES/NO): NO